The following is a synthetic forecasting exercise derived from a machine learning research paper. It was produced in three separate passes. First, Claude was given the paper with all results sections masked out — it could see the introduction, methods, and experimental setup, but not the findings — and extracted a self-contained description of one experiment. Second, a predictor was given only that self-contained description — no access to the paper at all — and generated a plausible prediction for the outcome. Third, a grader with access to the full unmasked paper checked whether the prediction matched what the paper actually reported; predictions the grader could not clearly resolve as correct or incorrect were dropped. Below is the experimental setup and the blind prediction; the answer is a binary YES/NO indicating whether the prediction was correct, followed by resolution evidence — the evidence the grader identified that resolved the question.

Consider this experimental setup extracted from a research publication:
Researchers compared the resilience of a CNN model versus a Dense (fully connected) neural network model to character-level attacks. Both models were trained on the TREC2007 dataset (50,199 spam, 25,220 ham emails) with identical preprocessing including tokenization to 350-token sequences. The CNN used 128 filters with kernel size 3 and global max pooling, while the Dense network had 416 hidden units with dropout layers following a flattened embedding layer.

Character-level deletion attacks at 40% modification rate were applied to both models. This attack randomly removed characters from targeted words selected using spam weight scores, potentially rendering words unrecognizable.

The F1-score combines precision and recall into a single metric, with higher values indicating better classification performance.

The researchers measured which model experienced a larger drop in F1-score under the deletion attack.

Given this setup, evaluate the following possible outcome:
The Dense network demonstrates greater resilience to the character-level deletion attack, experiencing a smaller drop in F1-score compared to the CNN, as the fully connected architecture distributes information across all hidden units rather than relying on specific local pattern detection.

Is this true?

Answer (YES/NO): YES